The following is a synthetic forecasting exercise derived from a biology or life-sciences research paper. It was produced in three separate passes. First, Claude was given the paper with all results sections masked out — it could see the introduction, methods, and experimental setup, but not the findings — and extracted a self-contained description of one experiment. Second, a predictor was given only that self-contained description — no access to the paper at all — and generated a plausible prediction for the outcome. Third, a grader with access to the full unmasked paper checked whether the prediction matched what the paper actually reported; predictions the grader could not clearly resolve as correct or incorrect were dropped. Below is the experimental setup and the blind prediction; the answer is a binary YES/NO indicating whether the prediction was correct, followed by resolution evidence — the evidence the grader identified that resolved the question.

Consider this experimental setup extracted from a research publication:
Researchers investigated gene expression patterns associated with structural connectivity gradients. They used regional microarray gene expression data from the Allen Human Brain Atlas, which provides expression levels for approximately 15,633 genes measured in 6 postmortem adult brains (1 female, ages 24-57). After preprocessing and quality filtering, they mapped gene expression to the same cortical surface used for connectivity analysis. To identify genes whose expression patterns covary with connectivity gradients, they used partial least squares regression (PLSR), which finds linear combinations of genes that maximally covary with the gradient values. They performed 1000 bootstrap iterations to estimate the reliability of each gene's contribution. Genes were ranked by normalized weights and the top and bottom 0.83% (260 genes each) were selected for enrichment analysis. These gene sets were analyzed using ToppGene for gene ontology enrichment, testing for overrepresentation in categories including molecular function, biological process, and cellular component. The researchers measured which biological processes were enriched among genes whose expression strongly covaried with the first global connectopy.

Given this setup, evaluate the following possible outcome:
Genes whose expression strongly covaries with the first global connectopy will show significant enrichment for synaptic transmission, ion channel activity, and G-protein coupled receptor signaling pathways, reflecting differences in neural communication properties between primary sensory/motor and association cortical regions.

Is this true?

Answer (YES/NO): NO